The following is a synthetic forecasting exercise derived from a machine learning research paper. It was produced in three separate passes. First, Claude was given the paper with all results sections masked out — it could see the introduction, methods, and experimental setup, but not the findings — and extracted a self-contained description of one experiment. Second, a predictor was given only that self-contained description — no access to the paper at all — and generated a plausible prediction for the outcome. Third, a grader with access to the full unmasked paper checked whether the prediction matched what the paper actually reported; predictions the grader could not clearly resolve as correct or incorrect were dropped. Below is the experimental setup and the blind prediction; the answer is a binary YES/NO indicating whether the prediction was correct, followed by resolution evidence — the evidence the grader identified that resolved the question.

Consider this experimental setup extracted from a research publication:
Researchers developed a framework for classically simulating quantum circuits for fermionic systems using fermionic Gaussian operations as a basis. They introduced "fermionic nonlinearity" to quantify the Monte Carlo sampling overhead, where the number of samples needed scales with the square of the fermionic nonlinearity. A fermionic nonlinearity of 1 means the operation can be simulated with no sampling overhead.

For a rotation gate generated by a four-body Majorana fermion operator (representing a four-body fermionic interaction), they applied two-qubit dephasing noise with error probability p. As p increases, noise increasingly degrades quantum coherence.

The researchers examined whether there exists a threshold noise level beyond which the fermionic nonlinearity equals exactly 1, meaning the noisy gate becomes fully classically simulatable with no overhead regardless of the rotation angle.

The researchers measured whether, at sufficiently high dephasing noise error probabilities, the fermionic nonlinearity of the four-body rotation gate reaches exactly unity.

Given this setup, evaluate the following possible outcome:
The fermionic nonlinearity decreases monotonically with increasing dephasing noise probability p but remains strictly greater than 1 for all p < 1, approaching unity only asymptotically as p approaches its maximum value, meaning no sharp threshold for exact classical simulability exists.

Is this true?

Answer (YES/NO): NO